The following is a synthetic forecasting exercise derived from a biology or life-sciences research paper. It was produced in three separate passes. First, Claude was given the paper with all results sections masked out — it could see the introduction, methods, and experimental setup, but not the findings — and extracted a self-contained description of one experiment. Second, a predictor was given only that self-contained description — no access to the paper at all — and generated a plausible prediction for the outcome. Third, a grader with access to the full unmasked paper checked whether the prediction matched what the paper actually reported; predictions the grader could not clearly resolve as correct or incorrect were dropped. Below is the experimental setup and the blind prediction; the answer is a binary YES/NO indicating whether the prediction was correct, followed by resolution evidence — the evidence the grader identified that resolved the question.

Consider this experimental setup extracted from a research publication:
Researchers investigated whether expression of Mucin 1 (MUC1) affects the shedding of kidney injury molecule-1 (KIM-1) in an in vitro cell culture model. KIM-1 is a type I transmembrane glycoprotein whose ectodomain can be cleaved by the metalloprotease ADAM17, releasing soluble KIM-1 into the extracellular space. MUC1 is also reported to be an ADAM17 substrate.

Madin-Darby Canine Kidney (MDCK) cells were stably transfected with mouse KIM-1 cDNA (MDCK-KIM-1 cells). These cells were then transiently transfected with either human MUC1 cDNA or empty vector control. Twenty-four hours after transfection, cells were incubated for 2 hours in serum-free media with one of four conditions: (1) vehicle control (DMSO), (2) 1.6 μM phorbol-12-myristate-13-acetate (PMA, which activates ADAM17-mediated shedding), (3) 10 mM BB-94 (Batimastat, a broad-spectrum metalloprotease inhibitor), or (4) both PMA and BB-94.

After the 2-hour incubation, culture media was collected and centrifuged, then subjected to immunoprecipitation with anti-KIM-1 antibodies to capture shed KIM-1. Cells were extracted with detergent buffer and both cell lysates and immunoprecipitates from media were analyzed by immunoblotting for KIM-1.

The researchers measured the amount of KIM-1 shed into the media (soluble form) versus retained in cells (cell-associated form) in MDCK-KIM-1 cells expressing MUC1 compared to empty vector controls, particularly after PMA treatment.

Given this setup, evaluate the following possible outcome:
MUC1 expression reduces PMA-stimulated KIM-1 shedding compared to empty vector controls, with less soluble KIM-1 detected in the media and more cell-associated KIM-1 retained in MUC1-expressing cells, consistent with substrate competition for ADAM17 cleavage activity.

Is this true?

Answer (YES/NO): YES